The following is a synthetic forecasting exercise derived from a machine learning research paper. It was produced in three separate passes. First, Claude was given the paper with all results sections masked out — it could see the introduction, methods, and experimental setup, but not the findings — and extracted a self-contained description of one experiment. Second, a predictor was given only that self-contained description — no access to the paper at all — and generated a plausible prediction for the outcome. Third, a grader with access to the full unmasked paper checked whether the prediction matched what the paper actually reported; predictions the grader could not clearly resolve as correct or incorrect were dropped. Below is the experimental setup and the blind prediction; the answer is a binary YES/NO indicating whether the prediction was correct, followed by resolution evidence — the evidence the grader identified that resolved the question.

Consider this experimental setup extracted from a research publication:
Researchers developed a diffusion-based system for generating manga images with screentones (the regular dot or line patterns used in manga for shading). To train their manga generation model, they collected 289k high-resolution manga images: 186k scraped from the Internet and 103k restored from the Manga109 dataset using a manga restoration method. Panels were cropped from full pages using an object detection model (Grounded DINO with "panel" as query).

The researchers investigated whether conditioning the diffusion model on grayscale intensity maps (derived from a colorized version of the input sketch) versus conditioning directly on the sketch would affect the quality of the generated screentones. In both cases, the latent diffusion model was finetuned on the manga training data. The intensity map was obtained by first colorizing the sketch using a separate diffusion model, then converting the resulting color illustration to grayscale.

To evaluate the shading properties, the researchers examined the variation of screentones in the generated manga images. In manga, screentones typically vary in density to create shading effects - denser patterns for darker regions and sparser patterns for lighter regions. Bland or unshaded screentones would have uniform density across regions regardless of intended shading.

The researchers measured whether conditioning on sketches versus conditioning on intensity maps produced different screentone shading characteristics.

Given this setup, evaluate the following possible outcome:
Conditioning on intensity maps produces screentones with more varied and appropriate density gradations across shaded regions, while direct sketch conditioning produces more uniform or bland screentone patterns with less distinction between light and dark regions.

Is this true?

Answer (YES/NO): YES